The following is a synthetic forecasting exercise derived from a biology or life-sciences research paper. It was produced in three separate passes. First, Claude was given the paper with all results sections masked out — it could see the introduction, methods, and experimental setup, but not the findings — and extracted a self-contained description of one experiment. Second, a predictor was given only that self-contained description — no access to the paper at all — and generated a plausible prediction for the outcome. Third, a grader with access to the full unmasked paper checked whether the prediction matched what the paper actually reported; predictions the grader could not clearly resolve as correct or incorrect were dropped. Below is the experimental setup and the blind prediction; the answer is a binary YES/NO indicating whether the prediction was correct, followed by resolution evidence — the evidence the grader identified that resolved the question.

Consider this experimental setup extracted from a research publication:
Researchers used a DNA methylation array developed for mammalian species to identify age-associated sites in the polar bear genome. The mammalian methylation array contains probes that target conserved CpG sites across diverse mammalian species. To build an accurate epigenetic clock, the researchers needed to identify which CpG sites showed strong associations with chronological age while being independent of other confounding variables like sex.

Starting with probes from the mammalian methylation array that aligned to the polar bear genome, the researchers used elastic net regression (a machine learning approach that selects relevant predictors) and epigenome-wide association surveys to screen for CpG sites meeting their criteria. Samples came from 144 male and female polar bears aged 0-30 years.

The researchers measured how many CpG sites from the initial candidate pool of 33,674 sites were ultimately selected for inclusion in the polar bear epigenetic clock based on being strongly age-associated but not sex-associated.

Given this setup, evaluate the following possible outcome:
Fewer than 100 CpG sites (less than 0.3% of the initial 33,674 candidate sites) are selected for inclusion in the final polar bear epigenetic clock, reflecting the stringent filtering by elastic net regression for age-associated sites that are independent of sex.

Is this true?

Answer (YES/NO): NO